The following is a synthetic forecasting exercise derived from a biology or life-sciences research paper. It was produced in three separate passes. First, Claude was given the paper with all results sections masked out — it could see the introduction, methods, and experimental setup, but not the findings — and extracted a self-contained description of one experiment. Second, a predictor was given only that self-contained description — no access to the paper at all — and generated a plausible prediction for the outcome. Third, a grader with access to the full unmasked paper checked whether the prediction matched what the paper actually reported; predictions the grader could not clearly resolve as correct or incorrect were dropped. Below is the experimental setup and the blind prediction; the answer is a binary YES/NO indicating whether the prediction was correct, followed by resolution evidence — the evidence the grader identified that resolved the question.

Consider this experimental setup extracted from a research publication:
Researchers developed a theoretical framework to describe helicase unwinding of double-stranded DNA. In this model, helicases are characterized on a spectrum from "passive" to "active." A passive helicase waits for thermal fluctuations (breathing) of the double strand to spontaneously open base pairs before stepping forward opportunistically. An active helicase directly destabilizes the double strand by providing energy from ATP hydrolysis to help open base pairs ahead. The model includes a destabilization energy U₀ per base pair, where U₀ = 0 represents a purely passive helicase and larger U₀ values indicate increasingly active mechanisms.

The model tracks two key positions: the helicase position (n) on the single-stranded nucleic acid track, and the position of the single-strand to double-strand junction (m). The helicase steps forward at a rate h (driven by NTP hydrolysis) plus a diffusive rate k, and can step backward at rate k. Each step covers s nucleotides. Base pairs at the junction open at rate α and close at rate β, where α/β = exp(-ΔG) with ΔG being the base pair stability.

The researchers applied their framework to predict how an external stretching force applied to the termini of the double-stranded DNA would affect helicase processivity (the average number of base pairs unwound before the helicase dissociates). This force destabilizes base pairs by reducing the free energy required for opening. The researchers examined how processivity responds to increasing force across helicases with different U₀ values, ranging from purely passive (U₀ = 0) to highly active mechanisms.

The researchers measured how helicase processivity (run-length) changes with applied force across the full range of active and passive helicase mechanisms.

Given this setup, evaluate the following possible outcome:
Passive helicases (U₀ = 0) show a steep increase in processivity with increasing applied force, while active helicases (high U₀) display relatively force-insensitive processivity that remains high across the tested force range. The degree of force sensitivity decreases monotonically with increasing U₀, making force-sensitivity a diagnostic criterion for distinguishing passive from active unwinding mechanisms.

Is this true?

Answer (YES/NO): NO